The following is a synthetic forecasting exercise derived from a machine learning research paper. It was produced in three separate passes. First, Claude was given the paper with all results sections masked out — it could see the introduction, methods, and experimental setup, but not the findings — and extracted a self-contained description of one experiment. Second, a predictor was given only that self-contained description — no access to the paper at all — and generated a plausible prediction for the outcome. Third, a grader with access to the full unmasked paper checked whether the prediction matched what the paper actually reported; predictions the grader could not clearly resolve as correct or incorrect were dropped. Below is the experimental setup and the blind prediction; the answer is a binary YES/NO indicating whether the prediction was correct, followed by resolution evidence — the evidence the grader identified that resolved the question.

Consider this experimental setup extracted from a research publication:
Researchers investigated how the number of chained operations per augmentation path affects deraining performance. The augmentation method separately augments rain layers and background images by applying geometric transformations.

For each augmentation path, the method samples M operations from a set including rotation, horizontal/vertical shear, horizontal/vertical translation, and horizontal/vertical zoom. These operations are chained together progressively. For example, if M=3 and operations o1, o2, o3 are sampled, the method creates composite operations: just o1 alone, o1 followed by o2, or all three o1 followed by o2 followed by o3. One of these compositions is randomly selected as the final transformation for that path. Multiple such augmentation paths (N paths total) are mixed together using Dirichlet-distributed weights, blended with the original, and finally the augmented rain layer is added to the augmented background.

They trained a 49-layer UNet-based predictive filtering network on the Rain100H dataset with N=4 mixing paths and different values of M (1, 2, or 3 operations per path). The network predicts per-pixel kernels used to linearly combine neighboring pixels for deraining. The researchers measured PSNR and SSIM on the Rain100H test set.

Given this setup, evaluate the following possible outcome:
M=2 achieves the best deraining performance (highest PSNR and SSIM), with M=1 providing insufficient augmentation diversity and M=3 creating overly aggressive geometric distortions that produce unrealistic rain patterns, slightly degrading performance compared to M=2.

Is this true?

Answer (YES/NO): NO